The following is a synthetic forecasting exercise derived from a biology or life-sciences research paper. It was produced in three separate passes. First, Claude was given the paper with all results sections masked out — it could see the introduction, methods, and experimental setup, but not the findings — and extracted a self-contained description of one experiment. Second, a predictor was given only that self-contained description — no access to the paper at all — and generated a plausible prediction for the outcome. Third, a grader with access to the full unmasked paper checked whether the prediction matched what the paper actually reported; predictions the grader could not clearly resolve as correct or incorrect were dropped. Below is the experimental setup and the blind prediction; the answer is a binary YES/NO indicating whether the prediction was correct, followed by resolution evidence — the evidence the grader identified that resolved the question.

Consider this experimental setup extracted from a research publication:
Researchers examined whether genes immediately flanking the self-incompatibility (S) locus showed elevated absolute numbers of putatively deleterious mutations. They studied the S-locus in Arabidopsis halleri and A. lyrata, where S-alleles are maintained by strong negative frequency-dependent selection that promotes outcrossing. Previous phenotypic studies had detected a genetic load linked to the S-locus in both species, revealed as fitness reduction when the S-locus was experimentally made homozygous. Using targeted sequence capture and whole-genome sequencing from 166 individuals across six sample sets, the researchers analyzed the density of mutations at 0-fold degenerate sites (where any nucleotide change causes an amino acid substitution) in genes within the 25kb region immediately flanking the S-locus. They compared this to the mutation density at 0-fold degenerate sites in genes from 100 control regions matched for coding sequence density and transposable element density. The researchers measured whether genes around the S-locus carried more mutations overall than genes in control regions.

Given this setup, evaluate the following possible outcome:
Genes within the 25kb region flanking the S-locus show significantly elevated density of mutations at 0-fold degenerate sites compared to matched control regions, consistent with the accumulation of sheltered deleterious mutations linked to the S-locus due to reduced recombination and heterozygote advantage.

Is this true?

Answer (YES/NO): NO